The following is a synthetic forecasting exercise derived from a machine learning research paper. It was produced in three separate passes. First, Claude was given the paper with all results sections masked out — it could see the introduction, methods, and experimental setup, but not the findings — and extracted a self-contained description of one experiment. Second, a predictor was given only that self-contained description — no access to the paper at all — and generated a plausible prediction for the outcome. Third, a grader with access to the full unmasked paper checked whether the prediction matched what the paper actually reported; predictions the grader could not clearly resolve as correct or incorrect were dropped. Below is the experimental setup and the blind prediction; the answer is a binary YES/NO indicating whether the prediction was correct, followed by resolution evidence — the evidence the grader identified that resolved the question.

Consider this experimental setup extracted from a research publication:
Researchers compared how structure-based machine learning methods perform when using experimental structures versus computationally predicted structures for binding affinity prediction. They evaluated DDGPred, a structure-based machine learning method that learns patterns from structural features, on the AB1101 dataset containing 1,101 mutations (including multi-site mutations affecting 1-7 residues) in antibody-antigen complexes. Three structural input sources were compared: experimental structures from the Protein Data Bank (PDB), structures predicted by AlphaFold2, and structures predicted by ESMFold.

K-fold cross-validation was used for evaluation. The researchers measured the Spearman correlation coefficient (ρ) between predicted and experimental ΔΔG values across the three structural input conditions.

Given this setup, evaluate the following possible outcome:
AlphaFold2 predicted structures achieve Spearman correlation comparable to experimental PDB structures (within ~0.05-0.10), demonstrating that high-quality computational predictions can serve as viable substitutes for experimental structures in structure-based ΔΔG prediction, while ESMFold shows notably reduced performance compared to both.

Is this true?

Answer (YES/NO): NO